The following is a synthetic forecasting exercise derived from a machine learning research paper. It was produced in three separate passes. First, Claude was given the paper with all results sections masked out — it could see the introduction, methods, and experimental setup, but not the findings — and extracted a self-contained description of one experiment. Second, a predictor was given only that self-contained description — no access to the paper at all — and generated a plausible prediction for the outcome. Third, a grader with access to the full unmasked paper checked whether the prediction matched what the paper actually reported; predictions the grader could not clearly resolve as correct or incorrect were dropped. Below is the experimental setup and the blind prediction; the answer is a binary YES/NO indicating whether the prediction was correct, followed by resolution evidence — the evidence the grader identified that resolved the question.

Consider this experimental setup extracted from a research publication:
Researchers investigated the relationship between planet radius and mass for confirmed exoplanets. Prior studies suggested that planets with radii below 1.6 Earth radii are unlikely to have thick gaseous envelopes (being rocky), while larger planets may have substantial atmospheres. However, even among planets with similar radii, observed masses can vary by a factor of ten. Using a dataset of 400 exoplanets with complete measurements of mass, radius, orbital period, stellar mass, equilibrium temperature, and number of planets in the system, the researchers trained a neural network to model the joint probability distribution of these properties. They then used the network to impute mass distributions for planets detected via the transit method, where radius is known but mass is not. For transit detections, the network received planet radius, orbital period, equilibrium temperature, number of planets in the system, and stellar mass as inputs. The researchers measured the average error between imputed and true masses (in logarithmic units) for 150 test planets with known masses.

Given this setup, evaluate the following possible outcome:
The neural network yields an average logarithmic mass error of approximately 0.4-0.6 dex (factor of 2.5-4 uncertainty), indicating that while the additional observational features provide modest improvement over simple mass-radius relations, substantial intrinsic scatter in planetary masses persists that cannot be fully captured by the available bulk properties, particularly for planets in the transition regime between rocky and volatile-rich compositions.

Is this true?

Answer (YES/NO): YES